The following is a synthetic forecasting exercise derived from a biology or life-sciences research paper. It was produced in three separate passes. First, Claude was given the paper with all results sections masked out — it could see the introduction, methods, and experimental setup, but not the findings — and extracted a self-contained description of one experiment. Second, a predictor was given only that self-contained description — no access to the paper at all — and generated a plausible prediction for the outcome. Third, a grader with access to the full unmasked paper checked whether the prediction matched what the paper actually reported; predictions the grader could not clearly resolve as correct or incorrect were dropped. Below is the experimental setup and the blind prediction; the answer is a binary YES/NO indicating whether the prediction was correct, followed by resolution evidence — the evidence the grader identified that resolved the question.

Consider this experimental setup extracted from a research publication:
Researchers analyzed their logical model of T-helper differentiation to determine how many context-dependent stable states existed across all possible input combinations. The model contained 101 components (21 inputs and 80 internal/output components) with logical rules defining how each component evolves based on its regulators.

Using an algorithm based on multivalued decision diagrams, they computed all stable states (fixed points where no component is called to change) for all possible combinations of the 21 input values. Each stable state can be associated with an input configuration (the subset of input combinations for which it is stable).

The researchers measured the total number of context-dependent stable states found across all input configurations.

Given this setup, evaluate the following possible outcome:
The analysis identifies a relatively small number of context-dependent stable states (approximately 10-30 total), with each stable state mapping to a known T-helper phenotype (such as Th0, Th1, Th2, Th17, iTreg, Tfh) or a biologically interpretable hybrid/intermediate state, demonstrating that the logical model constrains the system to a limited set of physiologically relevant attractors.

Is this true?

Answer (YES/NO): NO